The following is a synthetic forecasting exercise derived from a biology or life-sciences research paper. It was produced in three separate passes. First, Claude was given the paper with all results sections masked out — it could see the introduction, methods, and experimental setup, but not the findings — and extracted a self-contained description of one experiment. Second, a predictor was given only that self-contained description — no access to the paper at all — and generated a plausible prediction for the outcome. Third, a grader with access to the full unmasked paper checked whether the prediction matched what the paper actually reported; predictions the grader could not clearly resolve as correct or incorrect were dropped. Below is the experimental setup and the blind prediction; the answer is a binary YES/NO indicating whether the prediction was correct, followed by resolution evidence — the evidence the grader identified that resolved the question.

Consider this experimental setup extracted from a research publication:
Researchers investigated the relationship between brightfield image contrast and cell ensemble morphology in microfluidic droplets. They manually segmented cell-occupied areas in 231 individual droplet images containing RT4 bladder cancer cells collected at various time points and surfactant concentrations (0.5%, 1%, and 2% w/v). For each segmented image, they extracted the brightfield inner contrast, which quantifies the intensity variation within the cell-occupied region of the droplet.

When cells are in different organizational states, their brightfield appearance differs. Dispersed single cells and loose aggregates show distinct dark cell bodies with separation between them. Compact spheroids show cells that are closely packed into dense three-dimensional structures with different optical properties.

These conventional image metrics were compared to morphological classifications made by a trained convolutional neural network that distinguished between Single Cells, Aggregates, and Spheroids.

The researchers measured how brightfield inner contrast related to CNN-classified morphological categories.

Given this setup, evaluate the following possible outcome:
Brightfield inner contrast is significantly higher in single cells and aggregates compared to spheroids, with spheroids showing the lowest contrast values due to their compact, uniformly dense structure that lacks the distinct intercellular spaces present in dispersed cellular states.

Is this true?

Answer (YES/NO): YES